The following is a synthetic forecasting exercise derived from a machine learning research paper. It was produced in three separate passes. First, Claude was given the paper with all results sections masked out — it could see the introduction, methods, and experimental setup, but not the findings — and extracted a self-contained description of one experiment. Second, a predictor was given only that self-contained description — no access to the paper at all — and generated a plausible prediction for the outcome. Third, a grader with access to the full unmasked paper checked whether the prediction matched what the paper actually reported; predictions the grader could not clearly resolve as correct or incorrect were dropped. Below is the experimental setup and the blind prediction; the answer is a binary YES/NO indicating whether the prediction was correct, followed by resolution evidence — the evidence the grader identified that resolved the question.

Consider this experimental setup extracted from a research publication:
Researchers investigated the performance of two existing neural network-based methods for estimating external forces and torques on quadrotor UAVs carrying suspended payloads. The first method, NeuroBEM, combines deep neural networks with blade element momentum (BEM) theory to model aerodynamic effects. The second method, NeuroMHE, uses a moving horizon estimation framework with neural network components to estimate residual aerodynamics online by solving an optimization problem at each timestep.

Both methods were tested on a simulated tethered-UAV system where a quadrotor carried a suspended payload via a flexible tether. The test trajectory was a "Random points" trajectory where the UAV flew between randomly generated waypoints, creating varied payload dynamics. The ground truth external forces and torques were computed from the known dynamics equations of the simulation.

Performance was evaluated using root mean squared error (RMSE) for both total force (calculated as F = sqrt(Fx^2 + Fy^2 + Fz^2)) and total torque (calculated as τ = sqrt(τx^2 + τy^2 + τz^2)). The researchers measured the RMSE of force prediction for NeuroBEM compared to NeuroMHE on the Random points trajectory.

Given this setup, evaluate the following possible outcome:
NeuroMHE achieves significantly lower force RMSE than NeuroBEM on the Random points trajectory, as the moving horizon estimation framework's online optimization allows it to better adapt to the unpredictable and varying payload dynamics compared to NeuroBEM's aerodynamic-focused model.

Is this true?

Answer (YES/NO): YES